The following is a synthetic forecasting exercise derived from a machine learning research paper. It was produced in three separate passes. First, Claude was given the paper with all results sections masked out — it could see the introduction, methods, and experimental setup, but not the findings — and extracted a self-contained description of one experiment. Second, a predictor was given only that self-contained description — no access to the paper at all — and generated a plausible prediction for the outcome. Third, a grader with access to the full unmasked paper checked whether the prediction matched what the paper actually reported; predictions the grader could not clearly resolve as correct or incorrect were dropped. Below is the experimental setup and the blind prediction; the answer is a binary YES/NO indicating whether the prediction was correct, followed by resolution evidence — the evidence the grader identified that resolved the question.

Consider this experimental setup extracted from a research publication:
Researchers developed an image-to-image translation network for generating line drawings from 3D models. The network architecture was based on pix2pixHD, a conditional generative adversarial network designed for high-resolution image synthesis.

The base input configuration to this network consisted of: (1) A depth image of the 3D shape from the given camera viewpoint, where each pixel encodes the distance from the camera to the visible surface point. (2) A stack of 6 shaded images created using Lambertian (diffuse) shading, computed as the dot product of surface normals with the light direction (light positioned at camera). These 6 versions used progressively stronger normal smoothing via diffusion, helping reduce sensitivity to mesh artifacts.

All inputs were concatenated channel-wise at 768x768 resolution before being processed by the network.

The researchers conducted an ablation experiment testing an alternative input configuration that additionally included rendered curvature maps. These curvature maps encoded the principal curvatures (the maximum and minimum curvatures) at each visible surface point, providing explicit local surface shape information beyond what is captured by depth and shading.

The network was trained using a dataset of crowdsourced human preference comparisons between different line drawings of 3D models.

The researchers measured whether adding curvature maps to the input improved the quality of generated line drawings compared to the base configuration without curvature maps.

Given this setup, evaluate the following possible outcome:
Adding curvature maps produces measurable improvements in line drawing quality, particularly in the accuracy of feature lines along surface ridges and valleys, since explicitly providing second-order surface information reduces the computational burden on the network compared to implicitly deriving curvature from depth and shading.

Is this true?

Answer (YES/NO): NO